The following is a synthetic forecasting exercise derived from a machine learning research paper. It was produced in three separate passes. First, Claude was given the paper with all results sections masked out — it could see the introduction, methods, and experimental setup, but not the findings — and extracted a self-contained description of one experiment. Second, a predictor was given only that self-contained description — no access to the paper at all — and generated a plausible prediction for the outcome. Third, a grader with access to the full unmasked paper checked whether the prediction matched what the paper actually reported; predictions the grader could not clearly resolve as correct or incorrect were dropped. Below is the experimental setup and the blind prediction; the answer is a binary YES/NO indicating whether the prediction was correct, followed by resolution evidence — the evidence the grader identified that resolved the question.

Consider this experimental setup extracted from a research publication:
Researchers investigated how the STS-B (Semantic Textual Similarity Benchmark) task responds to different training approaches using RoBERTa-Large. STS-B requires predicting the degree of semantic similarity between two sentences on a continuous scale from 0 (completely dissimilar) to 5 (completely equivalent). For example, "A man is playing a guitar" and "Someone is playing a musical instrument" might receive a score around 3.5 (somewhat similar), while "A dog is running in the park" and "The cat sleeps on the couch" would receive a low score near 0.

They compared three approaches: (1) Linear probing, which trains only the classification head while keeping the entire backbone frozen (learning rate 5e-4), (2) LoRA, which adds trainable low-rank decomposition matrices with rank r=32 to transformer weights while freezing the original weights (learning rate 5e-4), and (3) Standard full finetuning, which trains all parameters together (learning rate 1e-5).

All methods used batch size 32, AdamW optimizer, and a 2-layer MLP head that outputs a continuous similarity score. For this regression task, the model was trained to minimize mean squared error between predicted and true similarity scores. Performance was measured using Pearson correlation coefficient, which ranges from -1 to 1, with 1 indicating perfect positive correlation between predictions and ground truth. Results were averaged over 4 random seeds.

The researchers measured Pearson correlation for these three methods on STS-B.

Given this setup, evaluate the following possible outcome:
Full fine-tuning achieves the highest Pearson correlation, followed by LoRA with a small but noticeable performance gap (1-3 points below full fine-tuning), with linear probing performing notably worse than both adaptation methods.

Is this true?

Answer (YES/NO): NO